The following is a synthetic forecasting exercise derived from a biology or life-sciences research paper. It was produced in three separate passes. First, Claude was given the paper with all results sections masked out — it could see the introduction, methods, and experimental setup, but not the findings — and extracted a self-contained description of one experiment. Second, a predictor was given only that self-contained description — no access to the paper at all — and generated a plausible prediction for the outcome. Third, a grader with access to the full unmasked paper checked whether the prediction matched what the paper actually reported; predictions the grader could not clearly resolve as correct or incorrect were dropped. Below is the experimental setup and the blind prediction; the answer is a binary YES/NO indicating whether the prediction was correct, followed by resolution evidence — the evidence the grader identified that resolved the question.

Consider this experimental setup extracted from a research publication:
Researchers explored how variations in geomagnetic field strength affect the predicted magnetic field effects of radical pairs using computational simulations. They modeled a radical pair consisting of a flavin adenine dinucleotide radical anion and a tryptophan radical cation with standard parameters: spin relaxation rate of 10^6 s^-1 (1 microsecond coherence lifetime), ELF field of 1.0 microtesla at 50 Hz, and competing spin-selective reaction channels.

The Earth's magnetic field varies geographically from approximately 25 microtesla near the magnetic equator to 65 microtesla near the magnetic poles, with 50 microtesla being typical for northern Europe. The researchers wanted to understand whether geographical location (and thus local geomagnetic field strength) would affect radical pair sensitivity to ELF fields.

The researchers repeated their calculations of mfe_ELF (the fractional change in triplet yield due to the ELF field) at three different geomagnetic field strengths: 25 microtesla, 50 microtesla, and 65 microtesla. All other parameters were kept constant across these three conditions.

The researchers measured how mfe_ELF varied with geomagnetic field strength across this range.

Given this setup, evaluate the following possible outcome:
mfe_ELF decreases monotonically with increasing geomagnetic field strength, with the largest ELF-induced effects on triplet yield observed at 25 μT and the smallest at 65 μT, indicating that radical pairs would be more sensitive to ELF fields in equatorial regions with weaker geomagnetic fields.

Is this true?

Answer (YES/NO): YES